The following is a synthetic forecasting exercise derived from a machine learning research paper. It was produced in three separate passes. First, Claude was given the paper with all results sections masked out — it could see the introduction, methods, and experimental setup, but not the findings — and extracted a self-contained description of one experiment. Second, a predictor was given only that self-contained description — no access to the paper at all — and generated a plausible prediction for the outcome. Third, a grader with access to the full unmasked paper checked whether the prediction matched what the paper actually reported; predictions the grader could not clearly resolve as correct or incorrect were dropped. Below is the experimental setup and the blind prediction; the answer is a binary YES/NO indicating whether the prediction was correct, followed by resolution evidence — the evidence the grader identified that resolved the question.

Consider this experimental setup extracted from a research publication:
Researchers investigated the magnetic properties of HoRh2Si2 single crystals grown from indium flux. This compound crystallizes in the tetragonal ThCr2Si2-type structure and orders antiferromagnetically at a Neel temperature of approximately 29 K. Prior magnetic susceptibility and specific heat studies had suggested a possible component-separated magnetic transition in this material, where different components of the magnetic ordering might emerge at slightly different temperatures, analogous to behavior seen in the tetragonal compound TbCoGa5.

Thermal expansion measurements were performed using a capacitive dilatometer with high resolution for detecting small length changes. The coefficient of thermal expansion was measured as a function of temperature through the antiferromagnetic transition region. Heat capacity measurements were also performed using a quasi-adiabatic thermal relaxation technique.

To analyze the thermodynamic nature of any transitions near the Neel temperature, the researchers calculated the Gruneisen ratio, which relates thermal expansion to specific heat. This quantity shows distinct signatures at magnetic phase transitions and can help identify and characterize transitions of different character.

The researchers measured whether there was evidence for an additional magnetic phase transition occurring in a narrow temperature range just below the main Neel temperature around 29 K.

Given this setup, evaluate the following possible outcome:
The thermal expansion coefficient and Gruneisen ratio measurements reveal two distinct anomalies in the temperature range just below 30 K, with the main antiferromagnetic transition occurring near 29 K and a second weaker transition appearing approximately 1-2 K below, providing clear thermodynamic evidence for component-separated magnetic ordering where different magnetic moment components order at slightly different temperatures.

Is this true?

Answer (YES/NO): NO